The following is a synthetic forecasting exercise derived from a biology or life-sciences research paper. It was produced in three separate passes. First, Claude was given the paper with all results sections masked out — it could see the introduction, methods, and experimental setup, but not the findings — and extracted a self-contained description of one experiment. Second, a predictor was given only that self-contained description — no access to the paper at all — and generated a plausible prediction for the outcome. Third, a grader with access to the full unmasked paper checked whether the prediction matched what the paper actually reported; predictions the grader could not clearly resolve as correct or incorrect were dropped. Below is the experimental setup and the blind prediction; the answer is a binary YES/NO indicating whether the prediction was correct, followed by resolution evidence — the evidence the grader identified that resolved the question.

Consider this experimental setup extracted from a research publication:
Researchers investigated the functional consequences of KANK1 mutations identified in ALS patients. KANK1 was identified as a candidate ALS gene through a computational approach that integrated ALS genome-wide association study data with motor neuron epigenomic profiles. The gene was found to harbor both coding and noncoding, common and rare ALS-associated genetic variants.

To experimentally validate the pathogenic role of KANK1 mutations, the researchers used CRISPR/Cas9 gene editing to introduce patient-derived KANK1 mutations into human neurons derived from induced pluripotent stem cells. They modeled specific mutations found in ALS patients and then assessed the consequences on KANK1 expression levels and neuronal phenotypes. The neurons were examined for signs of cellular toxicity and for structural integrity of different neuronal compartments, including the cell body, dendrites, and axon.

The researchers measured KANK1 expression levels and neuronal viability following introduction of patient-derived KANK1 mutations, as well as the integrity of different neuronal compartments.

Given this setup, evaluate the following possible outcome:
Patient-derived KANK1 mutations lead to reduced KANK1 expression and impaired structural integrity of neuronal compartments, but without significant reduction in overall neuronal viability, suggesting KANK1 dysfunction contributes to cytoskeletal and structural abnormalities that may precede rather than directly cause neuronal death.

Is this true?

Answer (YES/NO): NO